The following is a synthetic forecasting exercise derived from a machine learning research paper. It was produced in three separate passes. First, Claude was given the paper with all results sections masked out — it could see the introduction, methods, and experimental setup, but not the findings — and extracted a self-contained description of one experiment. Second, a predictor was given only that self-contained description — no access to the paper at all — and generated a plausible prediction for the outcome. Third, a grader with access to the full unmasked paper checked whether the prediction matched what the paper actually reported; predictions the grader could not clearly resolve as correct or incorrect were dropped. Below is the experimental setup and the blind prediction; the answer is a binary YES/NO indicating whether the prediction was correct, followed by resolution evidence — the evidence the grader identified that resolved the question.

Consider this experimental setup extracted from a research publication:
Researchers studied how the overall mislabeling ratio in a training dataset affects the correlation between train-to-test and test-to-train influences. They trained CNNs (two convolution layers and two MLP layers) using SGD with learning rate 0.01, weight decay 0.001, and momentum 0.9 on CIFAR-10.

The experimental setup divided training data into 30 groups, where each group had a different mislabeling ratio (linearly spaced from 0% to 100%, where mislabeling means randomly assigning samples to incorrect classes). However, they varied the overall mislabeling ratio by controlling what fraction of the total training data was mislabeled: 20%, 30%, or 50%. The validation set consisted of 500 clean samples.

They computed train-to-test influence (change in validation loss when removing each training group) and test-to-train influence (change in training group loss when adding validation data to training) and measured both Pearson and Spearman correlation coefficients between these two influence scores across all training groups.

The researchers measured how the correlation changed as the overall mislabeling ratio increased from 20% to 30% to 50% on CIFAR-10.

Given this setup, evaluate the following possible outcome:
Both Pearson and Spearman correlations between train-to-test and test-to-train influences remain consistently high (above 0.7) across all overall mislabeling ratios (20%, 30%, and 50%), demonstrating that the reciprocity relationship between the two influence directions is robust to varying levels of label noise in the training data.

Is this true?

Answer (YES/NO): YES